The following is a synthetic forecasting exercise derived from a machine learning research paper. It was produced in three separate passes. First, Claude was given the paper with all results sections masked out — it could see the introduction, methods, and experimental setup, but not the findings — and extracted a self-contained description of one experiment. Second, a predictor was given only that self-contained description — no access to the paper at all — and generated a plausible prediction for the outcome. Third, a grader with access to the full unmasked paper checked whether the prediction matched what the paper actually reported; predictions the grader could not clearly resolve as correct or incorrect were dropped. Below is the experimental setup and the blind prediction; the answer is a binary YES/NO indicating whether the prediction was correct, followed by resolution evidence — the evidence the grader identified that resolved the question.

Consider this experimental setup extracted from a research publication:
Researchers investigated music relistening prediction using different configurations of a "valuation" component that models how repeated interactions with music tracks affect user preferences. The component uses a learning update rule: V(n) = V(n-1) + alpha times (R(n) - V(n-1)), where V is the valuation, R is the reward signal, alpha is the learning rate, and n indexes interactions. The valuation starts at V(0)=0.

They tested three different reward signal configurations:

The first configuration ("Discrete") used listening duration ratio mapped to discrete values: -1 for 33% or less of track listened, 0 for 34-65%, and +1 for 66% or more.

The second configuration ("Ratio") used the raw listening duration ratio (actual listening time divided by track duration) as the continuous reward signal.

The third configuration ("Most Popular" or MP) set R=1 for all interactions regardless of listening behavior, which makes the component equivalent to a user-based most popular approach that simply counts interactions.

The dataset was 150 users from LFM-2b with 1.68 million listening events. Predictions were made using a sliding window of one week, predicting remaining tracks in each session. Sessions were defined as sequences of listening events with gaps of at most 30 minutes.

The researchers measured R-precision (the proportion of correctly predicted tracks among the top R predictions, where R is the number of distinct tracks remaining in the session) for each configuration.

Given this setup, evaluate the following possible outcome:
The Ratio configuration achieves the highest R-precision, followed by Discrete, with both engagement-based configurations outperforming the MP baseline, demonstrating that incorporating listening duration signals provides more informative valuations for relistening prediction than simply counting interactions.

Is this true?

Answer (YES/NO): NO